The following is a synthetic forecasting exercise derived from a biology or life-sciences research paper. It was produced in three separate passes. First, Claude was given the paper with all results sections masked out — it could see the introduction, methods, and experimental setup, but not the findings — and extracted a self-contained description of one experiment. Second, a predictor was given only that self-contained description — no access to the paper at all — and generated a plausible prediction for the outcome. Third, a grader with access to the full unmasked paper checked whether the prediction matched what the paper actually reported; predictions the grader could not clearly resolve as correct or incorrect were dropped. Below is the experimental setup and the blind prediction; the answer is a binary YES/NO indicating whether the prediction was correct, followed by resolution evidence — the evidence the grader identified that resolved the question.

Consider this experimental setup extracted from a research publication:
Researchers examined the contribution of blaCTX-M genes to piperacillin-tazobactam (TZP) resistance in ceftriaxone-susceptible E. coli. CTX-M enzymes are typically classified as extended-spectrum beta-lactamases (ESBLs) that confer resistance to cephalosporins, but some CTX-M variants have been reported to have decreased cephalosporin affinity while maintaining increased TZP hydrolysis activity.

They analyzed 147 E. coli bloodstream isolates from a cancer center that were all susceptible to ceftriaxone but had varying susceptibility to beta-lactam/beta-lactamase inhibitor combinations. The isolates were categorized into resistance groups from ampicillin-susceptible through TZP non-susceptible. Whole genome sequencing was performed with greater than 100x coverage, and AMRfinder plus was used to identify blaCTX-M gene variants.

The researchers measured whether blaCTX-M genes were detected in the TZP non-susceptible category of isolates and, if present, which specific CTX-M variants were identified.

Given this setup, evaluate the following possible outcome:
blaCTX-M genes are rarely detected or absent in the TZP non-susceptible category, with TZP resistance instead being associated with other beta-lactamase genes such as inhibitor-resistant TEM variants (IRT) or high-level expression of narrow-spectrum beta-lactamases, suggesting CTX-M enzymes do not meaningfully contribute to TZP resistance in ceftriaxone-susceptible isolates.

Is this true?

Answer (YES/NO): NO